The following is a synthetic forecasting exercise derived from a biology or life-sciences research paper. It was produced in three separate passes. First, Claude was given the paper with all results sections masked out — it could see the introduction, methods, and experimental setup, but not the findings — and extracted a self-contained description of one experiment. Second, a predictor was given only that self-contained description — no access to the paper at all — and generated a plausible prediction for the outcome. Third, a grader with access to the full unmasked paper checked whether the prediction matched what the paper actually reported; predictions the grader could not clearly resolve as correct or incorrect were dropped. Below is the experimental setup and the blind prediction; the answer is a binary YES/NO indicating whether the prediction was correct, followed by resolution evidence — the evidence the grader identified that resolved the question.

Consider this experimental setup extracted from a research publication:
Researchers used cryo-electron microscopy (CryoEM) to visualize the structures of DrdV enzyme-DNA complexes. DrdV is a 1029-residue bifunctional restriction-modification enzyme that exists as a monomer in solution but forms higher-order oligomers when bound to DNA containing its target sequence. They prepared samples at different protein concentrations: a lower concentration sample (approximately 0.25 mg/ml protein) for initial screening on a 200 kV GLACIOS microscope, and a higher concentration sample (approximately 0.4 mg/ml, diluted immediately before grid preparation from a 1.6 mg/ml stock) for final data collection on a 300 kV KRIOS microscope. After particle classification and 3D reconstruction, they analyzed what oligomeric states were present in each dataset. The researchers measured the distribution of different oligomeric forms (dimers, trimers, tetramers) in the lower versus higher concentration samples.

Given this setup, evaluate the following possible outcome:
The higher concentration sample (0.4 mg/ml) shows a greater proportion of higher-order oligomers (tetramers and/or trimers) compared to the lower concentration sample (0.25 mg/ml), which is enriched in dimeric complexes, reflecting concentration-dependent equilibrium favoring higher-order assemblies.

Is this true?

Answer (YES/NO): YES